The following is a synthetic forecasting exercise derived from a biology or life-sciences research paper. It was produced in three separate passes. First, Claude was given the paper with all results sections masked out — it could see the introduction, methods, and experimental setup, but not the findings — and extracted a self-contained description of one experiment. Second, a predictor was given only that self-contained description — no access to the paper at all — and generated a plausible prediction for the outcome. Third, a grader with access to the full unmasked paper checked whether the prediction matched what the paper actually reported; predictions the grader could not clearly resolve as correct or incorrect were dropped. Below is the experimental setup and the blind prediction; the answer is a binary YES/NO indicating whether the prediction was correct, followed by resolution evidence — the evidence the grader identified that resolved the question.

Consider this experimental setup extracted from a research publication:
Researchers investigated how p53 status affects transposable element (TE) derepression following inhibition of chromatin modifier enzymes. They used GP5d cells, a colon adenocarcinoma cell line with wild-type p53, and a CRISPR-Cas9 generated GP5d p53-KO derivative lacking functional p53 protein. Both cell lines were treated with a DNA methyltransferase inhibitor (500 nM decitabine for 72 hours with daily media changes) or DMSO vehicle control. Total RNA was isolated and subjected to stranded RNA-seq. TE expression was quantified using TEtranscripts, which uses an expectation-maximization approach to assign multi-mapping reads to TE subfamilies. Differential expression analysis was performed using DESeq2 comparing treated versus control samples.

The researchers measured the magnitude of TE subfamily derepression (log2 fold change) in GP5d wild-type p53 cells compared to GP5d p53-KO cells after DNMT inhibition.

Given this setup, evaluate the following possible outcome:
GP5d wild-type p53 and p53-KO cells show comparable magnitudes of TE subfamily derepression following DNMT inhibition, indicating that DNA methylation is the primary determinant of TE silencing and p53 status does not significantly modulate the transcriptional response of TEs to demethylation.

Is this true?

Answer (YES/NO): NO